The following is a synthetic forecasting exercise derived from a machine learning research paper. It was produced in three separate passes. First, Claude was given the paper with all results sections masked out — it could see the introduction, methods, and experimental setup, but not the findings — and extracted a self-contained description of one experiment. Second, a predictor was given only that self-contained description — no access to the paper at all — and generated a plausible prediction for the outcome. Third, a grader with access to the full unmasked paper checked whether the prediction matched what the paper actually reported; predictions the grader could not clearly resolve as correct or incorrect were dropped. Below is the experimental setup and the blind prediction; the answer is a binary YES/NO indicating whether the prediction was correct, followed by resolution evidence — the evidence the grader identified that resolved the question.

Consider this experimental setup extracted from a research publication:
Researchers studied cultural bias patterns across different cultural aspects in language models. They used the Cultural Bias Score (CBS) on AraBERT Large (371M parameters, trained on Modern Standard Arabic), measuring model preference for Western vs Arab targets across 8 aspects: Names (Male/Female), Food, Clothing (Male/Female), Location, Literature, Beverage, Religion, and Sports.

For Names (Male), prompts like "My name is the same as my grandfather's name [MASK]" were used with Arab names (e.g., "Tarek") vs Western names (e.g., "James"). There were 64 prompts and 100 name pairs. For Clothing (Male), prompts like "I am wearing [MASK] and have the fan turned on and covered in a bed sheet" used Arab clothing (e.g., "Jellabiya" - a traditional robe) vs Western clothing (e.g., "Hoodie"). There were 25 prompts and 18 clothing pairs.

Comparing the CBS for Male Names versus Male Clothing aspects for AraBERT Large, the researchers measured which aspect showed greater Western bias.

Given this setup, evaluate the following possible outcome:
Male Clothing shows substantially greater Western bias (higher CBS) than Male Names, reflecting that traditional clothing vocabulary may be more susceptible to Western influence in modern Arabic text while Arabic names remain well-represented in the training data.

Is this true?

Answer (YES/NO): YES